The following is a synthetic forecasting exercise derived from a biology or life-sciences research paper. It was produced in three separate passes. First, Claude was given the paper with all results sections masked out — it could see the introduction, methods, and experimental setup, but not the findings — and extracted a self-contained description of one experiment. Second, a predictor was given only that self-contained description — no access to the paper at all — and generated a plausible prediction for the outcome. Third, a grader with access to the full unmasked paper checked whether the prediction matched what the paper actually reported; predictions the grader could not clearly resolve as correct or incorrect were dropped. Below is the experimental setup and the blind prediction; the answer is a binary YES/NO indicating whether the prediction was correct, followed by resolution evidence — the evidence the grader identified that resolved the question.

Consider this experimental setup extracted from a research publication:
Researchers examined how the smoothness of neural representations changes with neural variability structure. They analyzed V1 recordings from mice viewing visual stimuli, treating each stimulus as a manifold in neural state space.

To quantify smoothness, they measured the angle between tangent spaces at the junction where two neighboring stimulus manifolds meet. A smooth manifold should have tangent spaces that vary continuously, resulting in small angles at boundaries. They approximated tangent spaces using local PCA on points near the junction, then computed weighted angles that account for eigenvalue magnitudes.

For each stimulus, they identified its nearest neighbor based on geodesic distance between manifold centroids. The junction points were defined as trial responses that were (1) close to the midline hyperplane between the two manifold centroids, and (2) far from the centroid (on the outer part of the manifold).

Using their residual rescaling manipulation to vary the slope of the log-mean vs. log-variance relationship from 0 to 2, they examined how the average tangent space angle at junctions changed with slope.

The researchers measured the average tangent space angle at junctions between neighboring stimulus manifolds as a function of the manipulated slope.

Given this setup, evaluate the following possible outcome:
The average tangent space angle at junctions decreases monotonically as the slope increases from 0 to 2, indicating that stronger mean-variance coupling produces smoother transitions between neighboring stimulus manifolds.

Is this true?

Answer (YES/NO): YES